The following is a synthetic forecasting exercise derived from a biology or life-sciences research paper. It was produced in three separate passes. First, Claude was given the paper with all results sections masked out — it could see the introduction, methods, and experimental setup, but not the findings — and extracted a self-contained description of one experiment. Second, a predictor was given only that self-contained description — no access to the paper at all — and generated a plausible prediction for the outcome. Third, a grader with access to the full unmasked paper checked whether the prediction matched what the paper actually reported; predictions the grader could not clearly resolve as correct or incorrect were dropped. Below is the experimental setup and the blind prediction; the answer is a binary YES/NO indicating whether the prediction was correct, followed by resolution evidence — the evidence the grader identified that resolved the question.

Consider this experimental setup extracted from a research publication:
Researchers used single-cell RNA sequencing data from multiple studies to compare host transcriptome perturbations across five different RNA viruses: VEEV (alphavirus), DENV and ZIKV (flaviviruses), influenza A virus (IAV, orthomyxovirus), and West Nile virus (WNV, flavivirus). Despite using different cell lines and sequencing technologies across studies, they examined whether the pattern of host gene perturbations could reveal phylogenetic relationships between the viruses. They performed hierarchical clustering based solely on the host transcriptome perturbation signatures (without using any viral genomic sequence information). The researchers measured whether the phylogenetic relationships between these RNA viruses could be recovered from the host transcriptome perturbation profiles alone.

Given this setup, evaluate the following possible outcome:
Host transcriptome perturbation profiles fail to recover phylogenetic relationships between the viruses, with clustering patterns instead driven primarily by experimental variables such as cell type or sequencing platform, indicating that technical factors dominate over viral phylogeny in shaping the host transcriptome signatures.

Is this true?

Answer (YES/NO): NO